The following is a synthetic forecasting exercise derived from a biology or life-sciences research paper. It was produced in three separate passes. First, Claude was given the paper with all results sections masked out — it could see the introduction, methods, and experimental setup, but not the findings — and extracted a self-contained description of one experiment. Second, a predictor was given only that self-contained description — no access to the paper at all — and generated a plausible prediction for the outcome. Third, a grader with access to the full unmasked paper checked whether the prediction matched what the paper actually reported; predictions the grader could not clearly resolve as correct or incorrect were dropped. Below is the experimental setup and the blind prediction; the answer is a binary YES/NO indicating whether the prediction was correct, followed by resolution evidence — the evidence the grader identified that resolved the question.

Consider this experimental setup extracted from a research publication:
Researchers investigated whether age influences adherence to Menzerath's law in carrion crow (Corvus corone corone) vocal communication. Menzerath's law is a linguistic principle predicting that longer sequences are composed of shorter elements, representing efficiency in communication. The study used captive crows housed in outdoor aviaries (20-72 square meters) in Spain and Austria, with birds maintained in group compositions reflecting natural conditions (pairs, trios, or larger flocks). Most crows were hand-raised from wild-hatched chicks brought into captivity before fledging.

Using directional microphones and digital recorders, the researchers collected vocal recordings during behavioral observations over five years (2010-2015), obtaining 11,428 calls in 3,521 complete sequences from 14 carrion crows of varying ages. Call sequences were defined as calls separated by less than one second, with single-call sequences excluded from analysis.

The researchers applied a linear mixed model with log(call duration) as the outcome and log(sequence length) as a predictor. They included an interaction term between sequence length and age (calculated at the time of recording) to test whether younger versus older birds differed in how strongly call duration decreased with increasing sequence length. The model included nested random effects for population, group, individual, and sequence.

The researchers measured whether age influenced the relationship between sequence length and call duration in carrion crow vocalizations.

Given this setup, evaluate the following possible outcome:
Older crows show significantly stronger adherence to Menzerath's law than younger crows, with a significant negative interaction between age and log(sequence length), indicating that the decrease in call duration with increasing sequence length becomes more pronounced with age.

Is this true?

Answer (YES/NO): NO